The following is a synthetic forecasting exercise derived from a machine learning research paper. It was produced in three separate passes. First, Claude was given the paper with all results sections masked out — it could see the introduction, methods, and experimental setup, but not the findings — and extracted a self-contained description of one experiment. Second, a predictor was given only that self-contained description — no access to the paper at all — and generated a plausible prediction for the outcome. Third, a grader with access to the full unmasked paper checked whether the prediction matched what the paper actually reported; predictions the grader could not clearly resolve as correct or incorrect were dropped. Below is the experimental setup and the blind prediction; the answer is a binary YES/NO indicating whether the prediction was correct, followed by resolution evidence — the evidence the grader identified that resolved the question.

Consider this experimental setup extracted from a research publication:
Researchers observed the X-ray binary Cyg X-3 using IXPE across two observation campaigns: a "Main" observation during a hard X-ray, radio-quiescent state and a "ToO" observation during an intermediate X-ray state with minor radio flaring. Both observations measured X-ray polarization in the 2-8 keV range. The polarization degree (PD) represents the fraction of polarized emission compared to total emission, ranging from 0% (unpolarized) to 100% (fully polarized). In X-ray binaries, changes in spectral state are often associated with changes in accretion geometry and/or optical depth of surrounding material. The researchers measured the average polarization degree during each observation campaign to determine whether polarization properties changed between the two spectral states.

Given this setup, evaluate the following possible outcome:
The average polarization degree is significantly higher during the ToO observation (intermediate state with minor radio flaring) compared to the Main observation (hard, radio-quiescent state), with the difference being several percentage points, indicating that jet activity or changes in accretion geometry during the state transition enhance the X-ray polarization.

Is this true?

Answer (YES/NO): NO